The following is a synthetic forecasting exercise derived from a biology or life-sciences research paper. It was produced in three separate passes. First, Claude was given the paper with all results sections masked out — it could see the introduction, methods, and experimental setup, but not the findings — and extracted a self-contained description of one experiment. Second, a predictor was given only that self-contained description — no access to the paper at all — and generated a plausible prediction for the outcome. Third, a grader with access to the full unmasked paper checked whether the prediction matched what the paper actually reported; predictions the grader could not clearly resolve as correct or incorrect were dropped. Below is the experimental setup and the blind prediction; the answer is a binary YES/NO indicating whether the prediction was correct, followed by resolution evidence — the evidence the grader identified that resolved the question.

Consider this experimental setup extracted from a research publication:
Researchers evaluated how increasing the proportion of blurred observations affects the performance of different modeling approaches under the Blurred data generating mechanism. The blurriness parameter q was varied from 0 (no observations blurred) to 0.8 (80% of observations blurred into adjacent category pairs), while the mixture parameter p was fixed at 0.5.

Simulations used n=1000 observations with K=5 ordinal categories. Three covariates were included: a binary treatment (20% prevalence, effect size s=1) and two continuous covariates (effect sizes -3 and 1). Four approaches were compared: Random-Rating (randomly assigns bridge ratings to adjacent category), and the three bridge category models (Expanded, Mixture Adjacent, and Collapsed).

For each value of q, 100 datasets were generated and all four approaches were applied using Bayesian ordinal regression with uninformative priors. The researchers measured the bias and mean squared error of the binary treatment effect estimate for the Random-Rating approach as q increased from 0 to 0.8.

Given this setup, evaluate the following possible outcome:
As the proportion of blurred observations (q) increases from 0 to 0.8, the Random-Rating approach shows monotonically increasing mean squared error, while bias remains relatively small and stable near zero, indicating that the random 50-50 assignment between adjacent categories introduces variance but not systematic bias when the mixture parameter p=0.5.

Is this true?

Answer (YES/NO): NO